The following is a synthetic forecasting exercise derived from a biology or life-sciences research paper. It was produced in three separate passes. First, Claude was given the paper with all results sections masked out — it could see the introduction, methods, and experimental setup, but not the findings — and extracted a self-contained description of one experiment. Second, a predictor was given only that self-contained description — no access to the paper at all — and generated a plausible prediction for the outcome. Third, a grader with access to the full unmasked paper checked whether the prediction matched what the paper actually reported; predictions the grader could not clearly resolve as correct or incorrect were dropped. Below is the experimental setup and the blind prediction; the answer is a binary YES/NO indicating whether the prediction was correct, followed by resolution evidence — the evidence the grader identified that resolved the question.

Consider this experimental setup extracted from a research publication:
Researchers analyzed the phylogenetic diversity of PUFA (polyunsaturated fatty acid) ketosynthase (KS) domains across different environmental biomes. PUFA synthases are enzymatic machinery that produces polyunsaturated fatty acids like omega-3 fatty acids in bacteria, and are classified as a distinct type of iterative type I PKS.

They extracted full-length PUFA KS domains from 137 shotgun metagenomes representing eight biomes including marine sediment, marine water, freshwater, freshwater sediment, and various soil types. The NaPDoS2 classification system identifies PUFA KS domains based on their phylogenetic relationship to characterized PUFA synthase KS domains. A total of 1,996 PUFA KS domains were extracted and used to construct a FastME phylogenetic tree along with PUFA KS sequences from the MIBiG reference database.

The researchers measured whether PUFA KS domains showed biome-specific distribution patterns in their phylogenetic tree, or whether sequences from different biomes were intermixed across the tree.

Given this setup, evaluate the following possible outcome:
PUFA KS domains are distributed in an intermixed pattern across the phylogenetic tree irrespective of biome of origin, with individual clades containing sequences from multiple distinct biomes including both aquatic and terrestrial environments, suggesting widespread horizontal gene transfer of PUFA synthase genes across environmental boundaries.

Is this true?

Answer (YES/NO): YES